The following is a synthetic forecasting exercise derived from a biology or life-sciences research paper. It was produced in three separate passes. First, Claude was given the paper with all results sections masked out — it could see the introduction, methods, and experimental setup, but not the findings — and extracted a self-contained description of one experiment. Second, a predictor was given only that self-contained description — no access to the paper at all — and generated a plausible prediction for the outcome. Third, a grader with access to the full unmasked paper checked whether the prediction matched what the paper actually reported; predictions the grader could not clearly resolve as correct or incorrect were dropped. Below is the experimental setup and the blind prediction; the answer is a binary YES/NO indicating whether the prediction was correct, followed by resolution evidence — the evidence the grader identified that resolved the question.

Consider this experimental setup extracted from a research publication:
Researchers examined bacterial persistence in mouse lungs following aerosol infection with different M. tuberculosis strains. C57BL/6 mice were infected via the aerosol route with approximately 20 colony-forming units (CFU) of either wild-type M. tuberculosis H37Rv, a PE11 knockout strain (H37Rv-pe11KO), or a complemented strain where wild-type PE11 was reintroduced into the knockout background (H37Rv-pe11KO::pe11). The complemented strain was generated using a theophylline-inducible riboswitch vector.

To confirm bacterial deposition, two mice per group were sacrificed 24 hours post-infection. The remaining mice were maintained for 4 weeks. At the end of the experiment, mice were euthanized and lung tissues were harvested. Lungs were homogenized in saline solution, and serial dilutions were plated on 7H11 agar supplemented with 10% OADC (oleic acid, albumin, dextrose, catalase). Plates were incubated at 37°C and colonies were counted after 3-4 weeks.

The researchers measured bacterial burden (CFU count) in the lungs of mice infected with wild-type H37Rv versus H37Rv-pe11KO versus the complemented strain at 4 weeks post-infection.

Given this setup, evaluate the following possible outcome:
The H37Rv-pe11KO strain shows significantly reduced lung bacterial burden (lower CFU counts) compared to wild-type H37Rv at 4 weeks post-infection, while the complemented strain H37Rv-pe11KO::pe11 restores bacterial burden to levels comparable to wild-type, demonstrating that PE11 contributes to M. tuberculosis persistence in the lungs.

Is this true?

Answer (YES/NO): YES